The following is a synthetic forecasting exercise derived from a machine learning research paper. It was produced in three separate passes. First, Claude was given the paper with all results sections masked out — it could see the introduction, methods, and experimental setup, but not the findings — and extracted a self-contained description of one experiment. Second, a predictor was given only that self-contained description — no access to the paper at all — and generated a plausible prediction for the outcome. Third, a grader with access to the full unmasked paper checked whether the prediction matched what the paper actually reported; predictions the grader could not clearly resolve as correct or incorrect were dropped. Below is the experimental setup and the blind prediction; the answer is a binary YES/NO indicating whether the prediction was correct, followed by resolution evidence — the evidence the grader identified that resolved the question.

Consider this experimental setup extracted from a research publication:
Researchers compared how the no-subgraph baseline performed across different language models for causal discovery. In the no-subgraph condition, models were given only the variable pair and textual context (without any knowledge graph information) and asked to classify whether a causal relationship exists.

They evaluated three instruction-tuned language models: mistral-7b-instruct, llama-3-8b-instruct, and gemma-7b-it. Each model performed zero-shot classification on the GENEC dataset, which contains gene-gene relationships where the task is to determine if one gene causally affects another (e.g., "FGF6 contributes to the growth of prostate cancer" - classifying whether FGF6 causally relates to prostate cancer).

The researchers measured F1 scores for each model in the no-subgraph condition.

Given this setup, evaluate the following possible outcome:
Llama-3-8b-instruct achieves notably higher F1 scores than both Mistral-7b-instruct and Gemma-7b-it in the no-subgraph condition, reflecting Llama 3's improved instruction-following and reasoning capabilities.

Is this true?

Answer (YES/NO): YES